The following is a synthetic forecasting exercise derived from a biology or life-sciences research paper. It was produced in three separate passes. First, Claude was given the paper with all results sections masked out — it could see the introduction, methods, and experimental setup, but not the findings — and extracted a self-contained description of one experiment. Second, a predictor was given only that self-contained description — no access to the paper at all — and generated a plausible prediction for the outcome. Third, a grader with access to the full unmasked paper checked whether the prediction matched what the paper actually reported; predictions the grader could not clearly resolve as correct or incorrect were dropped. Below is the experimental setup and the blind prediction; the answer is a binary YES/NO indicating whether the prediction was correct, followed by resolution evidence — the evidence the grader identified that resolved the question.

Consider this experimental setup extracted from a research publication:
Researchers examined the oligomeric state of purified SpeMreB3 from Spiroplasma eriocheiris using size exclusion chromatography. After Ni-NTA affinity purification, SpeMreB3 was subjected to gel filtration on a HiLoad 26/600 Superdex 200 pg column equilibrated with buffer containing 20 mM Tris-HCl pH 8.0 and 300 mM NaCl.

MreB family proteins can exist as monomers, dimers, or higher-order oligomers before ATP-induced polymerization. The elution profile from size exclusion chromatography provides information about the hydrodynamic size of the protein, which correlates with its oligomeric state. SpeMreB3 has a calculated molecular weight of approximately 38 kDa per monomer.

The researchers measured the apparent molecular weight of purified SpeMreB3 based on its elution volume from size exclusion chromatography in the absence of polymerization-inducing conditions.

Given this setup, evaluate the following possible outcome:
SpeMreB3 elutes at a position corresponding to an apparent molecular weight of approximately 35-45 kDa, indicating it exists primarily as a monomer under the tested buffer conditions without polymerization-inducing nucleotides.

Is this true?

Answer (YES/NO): YES